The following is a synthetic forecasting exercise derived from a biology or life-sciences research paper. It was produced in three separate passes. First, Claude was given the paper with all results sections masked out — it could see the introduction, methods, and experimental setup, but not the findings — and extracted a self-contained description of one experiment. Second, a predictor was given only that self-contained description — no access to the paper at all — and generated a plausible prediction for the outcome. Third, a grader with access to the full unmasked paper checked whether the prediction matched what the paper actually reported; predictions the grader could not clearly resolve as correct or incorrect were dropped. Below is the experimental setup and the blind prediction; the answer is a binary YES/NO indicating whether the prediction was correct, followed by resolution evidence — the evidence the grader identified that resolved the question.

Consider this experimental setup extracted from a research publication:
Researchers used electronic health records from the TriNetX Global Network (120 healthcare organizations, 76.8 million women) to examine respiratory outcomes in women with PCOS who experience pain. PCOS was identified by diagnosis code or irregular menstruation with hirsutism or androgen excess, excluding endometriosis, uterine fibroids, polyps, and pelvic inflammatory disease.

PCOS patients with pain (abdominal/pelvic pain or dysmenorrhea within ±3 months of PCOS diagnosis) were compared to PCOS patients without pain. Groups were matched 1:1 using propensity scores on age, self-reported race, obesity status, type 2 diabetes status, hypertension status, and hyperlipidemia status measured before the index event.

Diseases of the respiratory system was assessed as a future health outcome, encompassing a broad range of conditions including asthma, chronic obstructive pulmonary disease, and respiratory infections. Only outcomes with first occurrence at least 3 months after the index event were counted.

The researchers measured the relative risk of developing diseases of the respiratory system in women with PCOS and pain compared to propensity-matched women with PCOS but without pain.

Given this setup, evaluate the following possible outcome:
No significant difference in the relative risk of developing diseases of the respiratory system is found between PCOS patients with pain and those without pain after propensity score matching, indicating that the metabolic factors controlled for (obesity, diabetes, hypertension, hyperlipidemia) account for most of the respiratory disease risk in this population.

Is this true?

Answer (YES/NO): NO